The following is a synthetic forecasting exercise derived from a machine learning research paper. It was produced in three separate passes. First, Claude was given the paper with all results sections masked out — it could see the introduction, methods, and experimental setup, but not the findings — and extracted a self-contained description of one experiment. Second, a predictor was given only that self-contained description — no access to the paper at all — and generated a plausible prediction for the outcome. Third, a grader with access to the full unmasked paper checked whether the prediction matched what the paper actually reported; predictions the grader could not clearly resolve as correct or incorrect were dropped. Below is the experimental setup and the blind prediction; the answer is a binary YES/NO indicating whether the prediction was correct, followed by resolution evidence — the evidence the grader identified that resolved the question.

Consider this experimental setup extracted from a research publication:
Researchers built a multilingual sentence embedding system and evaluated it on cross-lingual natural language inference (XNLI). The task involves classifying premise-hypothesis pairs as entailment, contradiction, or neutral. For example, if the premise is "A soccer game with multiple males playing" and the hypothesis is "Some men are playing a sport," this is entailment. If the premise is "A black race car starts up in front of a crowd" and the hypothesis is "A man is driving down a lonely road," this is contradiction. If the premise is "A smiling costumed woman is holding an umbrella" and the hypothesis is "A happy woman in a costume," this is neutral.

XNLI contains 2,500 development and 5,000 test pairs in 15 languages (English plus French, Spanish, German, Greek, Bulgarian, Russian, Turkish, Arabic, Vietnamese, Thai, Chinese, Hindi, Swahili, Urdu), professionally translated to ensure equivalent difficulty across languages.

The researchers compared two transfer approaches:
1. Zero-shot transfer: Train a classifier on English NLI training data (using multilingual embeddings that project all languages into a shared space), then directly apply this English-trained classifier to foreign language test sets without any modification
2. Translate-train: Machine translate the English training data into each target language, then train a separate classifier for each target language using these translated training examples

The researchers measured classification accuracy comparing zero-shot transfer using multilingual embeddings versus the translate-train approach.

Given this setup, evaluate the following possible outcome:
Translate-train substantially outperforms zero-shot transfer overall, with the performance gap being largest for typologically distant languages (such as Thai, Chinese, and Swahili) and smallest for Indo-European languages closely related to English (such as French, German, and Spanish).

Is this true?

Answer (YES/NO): NO